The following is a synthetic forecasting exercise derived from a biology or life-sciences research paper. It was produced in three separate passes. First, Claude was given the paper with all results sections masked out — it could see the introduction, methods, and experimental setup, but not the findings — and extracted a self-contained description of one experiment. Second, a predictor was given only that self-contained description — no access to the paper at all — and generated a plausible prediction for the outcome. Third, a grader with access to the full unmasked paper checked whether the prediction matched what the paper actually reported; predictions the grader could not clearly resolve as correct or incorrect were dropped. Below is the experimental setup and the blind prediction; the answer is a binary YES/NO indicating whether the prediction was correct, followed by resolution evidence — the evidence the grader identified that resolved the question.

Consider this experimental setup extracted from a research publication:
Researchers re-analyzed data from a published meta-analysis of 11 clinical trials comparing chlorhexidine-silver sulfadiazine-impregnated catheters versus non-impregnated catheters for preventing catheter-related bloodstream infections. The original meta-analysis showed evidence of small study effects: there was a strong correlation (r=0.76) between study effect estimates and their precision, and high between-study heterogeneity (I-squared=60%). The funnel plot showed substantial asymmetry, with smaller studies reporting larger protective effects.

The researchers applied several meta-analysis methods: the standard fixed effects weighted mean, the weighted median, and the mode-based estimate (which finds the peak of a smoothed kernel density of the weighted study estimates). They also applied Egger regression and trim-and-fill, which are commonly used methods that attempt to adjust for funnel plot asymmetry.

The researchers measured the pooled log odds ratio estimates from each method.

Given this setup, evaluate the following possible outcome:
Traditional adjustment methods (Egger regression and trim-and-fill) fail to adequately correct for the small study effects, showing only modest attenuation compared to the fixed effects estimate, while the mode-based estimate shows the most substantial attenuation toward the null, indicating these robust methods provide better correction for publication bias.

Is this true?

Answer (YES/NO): NO